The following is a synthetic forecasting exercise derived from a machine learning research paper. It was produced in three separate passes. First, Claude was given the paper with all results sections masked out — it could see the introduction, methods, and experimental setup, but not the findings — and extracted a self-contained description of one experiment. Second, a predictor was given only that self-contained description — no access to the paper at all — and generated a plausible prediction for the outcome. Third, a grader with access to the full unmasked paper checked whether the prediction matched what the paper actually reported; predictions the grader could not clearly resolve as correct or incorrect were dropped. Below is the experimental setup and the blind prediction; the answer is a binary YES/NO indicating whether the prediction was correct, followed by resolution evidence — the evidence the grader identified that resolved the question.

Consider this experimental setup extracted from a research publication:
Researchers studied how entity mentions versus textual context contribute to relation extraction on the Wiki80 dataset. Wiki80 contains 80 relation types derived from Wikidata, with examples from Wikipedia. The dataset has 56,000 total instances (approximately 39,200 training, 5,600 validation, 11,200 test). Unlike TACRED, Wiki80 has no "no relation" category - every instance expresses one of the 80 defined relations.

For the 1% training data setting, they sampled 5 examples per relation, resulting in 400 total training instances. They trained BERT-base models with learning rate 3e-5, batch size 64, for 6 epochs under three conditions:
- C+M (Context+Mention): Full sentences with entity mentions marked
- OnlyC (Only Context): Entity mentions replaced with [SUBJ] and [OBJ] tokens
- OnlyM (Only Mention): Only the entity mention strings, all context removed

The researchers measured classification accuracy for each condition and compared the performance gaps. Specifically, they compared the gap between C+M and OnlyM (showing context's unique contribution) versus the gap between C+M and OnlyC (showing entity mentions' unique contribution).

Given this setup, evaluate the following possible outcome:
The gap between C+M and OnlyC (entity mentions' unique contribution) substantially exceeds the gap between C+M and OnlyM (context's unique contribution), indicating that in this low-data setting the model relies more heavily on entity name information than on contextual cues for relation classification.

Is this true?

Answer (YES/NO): YES